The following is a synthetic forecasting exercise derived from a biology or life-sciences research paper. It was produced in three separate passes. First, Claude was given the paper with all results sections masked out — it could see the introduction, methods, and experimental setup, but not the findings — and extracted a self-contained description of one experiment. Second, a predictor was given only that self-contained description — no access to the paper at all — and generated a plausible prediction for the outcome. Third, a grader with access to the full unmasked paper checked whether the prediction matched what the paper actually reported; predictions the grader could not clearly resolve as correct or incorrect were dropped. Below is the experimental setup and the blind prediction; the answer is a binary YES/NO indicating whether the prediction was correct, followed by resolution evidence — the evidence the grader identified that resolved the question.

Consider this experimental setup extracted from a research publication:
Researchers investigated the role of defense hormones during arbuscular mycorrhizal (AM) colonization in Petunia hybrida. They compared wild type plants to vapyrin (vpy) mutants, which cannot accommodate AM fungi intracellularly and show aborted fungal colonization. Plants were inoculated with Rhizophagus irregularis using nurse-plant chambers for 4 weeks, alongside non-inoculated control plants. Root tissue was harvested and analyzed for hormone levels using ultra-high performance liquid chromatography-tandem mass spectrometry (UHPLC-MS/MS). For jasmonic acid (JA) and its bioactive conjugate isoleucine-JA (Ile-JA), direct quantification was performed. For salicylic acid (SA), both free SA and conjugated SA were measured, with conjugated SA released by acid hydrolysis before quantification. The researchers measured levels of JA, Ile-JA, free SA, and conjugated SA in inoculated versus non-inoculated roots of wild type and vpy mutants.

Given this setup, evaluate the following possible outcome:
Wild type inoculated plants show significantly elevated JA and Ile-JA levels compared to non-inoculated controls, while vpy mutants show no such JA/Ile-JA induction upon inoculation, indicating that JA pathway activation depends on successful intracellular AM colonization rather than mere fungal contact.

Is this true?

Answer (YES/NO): NO